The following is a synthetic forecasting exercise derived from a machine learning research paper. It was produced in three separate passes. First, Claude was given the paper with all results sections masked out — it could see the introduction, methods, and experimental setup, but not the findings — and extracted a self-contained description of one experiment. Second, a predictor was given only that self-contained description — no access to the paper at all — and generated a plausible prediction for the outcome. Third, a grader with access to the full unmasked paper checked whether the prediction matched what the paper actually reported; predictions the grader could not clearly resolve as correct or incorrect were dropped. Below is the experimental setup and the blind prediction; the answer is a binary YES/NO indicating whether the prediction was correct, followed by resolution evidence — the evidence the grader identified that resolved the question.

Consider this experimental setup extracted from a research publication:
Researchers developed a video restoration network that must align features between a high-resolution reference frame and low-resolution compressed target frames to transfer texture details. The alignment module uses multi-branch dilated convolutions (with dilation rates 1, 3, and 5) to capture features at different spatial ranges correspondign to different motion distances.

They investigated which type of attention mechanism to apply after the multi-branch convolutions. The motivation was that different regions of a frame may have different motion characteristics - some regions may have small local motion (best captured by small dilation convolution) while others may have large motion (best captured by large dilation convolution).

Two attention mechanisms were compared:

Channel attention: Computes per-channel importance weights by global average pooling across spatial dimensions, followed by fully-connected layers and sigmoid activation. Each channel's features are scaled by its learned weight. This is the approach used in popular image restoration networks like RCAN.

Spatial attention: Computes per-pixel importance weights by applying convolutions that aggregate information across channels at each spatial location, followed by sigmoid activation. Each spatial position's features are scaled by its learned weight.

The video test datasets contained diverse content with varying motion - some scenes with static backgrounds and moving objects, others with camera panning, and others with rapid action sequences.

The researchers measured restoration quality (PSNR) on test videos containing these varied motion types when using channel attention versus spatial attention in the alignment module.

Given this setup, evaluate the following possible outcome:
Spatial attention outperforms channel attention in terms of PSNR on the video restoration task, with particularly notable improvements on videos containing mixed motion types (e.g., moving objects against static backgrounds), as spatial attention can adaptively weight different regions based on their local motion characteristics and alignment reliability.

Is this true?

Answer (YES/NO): NO